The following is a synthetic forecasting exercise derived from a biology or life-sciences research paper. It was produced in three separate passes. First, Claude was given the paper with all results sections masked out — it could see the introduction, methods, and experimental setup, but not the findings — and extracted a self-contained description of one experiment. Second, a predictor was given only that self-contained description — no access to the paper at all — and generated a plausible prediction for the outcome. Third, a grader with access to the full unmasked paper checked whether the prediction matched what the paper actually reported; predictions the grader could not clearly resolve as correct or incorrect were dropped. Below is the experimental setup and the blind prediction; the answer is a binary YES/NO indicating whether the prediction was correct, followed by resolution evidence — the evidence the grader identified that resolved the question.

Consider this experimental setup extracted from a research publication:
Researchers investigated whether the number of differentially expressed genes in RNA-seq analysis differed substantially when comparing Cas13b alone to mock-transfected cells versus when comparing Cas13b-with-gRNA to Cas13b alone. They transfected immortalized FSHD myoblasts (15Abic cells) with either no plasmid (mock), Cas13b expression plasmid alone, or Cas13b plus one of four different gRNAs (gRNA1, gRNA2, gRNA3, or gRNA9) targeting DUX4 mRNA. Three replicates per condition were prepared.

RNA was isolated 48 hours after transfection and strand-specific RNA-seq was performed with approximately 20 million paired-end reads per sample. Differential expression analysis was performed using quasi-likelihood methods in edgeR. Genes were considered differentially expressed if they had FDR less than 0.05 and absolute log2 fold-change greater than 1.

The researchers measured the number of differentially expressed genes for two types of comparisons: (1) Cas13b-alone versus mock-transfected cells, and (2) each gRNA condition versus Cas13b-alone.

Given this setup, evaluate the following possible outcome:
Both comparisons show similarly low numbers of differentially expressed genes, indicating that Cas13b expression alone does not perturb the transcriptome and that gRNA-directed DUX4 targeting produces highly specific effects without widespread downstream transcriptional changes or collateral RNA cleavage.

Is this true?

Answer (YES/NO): NO